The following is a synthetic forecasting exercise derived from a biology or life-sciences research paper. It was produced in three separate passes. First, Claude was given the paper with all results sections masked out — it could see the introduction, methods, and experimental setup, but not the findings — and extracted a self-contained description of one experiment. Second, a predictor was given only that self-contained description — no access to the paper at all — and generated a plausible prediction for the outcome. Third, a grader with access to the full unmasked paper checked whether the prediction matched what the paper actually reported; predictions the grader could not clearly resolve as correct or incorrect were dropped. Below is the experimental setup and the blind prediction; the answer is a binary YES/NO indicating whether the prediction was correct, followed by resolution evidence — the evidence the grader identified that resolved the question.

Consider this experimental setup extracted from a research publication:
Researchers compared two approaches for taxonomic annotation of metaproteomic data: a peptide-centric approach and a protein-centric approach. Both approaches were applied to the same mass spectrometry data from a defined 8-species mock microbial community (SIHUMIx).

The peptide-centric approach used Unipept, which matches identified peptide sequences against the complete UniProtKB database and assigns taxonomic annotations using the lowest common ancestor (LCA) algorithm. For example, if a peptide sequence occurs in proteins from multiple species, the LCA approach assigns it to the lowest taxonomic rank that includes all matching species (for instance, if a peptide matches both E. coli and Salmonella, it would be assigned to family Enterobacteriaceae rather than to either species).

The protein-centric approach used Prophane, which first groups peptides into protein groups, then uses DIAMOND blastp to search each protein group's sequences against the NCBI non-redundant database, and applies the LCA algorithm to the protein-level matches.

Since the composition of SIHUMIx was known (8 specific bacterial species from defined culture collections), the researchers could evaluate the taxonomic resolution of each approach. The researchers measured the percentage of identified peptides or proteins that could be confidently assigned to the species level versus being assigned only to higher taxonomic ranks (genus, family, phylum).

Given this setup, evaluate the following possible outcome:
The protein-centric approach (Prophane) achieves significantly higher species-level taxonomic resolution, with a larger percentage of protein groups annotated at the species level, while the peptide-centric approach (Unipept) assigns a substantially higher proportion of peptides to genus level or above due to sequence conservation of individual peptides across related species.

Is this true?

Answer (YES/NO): NO